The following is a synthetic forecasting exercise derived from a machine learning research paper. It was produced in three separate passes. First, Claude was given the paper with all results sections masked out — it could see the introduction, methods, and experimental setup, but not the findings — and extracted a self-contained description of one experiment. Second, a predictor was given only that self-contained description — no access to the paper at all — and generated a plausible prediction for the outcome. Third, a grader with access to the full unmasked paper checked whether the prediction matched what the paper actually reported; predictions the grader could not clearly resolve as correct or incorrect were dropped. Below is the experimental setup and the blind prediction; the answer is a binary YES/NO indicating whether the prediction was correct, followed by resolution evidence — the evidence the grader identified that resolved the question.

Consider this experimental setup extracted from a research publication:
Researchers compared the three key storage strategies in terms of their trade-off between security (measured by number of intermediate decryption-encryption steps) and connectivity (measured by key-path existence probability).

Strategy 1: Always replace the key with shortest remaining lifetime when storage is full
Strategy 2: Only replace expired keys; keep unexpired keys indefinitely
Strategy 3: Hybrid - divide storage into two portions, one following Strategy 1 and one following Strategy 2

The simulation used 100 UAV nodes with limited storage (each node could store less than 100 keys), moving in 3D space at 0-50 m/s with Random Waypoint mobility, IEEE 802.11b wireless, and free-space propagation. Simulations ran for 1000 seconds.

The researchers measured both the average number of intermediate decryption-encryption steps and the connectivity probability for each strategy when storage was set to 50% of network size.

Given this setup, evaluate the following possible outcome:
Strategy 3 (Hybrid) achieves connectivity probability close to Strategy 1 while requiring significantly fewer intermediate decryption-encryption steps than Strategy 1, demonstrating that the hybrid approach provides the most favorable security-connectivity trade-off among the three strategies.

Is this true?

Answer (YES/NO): NO